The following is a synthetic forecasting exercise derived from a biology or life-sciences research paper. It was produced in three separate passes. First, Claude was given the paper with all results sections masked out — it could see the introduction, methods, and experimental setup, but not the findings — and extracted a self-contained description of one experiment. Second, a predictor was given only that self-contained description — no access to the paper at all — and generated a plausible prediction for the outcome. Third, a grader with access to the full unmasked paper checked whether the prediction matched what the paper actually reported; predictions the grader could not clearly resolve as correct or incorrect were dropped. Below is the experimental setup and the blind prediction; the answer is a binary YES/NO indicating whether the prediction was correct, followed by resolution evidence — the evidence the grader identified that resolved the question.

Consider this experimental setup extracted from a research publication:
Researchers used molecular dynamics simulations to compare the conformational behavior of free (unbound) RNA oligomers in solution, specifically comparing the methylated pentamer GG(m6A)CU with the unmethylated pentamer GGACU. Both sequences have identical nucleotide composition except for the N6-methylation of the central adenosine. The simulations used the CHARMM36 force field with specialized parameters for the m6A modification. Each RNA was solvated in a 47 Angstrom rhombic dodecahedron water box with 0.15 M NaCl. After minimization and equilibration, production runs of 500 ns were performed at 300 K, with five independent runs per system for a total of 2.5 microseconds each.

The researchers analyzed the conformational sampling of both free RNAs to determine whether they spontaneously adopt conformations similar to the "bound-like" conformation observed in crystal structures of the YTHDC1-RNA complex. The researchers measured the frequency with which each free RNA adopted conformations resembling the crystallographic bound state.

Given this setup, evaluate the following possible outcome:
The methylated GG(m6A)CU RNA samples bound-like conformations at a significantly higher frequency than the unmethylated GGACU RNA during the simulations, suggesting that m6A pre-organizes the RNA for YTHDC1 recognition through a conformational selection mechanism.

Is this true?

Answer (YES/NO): YES